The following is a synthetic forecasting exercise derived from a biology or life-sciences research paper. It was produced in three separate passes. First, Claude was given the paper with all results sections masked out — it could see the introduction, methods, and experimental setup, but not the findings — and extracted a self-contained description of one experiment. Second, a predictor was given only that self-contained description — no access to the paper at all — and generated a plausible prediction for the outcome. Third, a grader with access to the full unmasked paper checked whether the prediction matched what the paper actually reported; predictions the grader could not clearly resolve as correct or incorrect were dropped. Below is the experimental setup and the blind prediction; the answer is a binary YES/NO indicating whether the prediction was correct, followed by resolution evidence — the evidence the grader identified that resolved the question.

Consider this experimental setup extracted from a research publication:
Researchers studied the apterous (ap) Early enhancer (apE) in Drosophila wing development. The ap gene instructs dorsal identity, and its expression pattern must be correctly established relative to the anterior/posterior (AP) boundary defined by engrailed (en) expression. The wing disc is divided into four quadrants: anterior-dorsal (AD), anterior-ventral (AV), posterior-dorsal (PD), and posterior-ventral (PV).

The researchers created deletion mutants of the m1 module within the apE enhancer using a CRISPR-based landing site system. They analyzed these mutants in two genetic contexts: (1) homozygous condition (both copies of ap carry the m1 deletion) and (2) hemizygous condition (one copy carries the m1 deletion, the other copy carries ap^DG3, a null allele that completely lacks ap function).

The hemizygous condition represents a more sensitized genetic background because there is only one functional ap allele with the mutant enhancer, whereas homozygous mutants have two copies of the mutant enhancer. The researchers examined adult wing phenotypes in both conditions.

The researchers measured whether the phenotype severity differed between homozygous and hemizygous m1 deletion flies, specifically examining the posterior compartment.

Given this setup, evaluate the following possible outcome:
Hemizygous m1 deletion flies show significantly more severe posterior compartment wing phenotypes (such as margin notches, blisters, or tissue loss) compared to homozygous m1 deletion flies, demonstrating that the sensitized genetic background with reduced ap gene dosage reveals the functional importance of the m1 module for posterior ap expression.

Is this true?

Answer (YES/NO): YES